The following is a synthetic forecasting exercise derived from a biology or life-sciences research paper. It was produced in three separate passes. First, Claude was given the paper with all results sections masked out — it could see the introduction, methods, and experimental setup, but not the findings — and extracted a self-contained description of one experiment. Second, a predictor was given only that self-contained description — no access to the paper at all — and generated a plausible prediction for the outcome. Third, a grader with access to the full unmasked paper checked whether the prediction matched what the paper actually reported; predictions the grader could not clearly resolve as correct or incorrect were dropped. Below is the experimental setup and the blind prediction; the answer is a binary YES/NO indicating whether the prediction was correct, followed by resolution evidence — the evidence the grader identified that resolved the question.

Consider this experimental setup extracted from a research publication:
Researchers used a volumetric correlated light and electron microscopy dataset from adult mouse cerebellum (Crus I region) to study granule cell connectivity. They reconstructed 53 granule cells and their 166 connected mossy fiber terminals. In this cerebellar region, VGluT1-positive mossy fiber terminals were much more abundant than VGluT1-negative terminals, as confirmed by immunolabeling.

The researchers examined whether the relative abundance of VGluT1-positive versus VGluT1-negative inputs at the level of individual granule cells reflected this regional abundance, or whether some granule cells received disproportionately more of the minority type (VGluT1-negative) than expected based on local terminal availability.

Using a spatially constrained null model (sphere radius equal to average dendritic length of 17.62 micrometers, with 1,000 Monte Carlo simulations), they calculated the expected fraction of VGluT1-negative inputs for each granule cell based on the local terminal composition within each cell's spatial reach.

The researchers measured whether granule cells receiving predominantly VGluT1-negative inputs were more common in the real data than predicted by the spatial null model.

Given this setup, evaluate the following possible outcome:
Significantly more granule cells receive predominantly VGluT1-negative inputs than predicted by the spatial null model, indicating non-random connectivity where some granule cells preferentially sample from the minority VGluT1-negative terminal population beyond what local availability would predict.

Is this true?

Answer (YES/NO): YES